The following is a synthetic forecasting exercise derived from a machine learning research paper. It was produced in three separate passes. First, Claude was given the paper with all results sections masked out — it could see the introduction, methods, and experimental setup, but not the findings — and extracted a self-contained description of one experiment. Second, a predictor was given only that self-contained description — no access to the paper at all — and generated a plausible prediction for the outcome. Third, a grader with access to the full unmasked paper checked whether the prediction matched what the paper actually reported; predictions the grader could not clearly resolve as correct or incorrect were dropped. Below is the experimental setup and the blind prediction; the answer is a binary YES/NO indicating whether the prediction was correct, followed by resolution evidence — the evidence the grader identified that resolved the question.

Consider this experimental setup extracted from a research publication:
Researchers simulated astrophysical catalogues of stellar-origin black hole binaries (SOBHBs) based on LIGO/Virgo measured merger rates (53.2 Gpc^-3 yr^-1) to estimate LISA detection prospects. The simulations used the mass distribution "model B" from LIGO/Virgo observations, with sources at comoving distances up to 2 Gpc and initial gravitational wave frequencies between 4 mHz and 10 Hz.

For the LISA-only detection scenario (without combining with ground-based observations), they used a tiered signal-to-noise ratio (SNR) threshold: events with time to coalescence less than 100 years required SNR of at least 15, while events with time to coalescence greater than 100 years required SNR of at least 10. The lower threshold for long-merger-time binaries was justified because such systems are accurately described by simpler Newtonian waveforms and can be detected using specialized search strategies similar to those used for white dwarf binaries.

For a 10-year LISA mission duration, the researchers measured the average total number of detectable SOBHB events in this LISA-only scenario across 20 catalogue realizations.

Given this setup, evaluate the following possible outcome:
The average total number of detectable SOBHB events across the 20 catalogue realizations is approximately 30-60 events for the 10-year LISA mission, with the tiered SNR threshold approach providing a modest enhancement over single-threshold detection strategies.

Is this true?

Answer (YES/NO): NO